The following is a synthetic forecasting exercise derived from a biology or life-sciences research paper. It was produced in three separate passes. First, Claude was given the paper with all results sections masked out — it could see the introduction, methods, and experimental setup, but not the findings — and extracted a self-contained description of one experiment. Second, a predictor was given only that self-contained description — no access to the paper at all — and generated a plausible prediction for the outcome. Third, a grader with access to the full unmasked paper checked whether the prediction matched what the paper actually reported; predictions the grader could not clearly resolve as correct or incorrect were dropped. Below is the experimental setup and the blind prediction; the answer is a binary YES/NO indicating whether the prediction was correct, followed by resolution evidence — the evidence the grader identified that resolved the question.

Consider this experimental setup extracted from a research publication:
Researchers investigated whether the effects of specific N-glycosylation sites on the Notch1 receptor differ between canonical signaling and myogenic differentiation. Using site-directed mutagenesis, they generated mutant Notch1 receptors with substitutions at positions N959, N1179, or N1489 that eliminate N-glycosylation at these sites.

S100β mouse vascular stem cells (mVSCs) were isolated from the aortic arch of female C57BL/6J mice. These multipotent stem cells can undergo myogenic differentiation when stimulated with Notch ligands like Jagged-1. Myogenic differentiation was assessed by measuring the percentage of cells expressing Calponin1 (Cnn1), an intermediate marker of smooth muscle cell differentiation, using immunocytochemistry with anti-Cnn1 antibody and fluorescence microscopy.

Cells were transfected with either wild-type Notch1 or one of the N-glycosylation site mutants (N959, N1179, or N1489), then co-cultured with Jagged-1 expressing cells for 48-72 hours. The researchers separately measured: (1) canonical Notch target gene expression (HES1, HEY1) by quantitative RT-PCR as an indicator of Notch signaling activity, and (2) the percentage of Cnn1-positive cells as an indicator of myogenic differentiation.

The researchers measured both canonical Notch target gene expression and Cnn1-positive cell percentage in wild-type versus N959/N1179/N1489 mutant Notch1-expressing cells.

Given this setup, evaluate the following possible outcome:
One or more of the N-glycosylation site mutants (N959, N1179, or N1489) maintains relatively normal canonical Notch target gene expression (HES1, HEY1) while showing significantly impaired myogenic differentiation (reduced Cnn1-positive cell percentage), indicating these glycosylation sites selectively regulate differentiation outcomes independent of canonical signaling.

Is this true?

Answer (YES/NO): YES